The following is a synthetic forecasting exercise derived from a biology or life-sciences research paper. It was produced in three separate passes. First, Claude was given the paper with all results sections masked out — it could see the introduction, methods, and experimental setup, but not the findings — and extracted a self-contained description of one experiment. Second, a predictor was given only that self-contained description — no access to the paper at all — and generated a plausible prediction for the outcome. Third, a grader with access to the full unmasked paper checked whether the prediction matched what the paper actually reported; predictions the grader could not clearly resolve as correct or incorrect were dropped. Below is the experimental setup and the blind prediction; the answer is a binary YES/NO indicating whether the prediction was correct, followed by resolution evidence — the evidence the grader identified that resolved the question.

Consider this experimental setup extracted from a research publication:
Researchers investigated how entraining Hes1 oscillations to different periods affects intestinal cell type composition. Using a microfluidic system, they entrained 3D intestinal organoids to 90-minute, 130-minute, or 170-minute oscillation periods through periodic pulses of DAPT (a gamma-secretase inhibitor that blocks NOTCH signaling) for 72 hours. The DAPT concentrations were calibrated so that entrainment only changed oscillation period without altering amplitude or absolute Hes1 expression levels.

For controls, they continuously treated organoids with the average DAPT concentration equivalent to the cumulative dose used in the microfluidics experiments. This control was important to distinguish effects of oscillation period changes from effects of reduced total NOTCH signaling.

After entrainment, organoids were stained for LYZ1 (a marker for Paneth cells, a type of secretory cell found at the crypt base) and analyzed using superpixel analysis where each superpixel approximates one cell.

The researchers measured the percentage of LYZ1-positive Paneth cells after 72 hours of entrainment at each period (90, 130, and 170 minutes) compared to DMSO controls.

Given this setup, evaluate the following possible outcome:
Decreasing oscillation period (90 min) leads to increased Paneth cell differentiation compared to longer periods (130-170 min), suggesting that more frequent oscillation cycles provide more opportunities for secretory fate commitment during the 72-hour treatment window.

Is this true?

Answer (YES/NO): YES